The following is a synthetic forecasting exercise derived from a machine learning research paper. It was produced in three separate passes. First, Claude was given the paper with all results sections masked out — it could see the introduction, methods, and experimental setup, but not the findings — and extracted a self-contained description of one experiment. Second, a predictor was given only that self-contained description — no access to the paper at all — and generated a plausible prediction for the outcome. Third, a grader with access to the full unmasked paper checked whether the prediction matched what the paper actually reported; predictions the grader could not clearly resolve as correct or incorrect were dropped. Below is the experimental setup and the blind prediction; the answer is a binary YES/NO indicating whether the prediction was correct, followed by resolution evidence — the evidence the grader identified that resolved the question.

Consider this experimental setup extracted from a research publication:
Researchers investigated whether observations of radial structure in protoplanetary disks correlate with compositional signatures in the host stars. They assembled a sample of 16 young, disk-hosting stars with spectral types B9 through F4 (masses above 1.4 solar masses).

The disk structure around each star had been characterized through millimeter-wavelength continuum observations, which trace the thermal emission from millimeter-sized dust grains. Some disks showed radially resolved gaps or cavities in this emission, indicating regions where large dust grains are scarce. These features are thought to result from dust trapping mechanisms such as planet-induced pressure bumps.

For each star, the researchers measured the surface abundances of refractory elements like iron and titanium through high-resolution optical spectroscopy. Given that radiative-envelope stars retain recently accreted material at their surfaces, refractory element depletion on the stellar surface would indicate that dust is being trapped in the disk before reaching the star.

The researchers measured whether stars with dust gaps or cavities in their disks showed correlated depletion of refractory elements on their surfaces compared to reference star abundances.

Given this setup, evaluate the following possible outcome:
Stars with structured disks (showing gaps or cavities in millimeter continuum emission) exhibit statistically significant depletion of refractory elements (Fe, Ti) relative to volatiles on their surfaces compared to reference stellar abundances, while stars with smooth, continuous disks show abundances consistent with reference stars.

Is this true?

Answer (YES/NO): YES